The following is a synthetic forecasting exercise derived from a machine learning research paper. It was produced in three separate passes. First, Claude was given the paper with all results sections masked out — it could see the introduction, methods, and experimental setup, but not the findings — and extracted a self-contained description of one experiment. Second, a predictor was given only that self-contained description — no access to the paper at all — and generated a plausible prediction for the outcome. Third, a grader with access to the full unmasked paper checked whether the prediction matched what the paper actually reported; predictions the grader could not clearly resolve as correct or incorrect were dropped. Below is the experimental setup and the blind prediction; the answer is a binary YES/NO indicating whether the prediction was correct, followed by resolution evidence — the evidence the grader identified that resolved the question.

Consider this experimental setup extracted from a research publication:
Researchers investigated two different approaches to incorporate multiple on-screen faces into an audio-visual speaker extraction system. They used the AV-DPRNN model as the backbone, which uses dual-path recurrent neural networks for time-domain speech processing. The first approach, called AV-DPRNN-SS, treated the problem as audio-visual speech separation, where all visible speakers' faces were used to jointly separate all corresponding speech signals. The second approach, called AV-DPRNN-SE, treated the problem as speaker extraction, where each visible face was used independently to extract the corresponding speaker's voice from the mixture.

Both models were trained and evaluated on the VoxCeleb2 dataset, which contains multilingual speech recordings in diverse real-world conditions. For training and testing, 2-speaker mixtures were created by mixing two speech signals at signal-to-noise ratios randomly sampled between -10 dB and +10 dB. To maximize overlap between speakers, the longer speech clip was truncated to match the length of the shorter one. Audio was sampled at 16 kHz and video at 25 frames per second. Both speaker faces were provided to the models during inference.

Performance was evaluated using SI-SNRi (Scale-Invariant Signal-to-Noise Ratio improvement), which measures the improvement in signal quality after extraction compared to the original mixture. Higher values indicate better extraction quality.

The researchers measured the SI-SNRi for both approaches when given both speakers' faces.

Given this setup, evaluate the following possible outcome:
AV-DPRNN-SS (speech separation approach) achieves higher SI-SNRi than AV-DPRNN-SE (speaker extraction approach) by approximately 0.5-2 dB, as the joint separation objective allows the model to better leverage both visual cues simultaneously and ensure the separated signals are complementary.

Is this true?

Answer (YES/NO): NO